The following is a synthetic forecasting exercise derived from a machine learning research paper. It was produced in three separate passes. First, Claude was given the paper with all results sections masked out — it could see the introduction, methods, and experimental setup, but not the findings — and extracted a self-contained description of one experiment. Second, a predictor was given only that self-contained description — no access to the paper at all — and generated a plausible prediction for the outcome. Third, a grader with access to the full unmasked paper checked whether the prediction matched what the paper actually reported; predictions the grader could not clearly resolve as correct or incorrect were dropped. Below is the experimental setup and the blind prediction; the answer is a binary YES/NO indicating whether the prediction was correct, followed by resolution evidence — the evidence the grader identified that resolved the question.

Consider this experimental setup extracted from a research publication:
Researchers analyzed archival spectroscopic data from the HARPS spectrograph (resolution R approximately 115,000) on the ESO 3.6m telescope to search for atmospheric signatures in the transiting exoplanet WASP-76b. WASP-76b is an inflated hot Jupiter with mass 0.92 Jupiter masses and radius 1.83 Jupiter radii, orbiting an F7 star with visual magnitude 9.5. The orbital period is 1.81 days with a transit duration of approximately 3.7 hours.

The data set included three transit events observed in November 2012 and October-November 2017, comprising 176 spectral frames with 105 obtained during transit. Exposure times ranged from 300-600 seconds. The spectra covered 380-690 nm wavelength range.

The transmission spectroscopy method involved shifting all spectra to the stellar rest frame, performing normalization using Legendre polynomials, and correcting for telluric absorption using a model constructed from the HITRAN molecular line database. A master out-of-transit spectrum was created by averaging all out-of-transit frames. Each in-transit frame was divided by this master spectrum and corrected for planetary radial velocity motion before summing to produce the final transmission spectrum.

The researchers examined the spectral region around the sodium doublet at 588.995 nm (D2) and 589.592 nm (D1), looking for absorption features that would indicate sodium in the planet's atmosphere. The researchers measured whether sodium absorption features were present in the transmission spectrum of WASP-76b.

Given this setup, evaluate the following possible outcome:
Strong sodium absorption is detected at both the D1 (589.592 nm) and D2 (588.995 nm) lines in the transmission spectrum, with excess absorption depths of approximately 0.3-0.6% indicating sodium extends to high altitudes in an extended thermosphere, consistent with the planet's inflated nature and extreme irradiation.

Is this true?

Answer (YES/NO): NO